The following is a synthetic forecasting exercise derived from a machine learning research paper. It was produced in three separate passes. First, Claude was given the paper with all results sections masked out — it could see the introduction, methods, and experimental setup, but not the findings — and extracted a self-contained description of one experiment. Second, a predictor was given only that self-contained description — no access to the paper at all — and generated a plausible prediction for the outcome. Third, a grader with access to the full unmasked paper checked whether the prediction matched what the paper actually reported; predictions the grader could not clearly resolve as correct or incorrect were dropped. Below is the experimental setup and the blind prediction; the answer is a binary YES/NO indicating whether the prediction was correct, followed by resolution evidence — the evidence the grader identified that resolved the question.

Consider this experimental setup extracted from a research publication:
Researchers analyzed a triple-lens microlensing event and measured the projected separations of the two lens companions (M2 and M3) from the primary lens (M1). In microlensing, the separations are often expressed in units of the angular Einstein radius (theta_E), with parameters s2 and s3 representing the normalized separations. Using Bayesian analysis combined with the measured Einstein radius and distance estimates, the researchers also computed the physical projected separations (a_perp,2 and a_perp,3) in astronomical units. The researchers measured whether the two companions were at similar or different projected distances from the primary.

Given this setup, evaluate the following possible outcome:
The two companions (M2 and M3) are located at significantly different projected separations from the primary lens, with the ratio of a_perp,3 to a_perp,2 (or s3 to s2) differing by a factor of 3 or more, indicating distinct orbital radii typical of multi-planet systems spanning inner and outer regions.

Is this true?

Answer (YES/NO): NO